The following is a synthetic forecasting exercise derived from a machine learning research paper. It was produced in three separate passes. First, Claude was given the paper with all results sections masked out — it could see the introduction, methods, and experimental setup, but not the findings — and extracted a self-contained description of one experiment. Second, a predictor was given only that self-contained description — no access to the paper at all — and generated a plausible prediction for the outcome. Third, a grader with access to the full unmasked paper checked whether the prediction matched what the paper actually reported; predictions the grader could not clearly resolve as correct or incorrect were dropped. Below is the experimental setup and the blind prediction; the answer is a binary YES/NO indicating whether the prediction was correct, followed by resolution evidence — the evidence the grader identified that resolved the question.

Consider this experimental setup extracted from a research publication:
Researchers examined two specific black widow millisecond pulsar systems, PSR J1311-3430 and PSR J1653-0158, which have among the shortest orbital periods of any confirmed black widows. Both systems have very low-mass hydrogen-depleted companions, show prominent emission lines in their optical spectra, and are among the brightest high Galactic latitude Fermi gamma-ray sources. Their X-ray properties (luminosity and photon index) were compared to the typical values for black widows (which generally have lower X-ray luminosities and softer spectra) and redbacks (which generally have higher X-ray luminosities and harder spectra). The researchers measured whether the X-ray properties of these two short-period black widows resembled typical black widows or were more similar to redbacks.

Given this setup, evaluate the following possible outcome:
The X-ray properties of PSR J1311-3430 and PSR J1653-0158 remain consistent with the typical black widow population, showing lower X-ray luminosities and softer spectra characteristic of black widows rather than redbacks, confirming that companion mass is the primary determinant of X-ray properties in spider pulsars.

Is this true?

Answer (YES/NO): NO